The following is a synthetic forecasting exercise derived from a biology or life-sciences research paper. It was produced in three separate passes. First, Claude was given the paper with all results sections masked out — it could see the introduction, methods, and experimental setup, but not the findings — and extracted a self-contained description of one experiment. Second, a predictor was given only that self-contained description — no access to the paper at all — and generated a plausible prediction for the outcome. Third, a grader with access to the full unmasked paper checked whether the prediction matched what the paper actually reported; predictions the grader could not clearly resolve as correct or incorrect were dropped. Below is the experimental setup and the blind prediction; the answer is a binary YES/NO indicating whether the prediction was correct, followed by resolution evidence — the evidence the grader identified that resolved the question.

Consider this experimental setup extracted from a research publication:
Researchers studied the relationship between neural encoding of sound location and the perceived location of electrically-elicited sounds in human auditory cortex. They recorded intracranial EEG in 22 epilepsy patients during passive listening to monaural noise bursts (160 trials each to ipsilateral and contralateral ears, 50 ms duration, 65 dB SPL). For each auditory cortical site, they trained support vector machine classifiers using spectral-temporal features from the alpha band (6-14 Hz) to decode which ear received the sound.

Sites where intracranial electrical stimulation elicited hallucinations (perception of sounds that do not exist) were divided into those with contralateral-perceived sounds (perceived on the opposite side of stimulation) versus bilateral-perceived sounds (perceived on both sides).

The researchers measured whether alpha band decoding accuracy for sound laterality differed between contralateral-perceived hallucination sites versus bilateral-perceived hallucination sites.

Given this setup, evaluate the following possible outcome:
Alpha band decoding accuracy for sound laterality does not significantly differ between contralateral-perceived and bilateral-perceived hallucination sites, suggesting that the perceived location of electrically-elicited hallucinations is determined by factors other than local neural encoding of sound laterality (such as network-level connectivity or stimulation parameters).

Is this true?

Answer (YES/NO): YES